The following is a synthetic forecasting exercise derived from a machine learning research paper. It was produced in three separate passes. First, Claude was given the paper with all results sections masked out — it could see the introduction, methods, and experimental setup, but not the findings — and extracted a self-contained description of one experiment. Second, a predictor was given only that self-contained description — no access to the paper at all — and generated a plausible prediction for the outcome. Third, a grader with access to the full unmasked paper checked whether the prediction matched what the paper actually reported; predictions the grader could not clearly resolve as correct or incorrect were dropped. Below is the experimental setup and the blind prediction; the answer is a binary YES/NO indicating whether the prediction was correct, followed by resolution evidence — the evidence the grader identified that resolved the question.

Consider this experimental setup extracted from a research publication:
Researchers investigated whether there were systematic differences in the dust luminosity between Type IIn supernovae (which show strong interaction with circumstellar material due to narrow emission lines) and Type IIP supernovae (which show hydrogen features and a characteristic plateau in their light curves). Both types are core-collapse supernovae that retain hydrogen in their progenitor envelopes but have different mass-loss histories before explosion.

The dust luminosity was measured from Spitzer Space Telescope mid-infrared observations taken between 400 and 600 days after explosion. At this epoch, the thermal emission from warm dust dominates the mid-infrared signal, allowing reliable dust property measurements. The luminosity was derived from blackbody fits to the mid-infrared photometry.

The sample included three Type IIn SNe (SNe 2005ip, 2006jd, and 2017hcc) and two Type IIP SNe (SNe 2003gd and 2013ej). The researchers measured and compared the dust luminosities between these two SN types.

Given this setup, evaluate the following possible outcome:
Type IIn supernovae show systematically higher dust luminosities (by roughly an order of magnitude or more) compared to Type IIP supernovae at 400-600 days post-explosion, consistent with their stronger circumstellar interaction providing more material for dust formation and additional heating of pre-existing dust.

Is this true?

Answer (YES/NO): YES